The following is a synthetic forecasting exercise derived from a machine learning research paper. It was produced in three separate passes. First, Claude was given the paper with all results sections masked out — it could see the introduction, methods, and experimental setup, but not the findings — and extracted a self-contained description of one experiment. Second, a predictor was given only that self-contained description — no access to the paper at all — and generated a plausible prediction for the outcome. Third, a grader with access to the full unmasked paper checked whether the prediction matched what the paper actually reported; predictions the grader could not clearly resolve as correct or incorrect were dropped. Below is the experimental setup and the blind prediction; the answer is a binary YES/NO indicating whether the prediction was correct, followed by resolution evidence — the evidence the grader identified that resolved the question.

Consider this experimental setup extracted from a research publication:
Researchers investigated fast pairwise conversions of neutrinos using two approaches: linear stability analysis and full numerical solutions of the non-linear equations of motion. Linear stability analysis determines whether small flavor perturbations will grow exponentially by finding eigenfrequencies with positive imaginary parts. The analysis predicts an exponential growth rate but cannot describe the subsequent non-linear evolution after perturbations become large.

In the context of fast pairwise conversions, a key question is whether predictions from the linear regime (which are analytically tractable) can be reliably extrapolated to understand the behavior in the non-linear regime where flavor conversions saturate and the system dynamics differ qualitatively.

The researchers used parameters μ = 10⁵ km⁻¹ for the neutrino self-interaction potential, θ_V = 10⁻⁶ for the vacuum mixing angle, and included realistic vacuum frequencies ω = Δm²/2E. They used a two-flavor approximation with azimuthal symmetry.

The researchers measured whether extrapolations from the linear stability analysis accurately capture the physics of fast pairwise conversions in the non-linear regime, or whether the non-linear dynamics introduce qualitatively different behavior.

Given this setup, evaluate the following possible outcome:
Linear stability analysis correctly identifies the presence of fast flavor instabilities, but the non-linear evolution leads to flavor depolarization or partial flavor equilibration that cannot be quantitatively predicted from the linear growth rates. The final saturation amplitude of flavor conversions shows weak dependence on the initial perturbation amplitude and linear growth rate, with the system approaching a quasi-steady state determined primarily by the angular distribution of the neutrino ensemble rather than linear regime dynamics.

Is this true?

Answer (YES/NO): NO